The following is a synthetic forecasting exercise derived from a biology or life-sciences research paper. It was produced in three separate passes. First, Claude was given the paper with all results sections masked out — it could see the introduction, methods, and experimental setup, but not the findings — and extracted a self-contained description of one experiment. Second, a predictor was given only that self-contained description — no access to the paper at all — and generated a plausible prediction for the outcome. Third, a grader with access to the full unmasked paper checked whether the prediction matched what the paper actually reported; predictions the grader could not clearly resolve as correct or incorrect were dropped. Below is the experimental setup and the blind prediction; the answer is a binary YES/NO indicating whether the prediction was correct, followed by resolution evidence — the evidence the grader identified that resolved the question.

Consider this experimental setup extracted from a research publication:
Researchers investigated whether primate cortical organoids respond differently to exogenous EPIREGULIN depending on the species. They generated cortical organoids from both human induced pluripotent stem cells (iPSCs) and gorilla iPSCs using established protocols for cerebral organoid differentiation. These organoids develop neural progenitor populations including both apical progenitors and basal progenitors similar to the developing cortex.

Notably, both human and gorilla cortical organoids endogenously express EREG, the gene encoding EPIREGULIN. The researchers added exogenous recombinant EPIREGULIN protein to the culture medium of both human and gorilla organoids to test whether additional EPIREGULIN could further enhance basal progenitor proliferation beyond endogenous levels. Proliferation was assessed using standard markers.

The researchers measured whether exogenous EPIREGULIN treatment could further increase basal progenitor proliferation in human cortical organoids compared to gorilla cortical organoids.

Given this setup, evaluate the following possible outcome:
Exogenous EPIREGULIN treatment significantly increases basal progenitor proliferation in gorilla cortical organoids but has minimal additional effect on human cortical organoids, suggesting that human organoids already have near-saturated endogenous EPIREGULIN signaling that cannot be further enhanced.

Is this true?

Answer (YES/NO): YES